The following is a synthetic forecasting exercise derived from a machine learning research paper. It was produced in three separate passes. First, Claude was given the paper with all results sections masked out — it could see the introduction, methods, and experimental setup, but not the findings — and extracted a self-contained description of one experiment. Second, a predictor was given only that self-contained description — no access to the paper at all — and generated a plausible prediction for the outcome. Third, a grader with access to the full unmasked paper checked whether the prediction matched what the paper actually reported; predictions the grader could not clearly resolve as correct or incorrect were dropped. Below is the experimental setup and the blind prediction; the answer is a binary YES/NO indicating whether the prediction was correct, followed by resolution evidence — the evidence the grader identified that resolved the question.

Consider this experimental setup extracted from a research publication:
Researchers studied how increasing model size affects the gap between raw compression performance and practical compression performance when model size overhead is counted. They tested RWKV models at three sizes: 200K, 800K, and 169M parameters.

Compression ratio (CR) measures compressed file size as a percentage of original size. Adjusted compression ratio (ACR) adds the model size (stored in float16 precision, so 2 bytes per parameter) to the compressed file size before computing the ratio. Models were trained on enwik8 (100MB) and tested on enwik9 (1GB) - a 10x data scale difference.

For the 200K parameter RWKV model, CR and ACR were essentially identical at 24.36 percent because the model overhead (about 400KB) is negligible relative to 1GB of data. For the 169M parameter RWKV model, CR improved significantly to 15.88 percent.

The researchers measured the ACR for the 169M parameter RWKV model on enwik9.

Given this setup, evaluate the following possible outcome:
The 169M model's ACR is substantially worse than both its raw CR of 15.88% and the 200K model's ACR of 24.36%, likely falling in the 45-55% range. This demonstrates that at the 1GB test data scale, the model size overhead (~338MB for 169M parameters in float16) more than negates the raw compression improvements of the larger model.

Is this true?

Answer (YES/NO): NO